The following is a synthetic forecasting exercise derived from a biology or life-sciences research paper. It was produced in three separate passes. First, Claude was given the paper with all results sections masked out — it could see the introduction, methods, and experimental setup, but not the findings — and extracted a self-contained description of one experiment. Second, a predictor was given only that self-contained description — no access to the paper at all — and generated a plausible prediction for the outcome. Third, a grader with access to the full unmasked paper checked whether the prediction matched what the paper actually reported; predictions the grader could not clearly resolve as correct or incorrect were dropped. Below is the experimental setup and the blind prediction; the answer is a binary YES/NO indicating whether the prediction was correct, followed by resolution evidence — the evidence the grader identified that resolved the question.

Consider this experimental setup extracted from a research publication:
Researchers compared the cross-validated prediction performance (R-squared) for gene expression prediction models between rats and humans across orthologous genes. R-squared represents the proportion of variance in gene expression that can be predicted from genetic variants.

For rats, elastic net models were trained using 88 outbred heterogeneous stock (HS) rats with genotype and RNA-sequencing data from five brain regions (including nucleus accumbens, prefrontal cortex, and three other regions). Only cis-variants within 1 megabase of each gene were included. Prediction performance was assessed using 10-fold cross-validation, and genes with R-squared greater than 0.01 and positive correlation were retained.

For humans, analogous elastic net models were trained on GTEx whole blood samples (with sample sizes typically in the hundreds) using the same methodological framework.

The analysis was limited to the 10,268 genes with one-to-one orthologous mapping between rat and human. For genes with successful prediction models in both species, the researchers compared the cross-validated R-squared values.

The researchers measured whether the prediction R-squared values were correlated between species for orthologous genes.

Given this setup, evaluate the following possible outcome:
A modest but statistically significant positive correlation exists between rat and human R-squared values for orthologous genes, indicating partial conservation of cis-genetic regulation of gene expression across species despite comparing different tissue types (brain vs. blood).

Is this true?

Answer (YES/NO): YES